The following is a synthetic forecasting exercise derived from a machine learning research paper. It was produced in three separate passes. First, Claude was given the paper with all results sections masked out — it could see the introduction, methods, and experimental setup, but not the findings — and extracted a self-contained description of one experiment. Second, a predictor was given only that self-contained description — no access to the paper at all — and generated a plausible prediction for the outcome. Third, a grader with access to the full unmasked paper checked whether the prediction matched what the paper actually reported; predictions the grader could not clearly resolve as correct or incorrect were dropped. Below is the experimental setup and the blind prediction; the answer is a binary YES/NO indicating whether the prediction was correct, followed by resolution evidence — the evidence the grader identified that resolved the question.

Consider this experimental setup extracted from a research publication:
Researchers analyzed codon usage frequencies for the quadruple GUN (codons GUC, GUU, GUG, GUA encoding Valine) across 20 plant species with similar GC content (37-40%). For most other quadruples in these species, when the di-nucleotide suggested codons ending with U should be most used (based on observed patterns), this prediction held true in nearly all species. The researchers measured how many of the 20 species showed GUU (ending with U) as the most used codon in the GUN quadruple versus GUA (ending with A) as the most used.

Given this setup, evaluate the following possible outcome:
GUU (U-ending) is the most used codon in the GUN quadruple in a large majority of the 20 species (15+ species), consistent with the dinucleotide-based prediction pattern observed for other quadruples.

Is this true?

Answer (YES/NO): NO